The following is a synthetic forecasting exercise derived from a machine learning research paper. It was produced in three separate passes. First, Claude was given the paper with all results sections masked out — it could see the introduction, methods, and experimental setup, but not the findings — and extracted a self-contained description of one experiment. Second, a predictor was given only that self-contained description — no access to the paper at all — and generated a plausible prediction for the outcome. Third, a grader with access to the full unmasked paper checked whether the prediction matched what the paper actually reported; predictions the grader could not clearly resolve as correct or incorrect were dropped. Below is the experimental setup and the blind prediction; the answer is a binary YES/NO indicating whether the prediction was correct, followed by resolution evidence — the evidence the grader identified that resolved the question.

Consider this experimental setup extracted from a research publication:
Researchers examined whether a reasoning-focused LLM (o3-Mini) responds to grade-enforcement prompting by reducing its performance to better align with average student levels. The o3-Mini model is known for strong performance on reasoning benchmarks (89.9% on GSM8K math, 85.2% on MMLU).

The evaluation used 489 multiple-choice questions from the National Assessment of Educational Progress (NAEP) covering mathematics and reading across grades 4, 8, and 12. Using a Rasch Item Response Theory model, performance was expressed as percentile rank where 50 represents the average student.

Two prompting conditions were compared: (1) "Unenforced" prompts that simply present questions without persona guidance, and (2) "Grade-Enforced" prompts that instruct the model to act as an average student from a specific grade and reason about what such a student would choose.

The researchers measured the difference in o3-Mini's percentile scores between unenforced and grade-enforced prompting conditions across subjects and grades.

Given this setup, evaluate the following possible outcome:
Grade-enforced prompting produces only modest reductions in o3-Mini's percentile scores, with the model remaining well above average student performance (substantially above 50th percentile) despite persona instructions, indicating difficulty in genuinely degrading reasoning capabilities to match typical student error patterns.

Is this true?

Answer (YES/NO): NO